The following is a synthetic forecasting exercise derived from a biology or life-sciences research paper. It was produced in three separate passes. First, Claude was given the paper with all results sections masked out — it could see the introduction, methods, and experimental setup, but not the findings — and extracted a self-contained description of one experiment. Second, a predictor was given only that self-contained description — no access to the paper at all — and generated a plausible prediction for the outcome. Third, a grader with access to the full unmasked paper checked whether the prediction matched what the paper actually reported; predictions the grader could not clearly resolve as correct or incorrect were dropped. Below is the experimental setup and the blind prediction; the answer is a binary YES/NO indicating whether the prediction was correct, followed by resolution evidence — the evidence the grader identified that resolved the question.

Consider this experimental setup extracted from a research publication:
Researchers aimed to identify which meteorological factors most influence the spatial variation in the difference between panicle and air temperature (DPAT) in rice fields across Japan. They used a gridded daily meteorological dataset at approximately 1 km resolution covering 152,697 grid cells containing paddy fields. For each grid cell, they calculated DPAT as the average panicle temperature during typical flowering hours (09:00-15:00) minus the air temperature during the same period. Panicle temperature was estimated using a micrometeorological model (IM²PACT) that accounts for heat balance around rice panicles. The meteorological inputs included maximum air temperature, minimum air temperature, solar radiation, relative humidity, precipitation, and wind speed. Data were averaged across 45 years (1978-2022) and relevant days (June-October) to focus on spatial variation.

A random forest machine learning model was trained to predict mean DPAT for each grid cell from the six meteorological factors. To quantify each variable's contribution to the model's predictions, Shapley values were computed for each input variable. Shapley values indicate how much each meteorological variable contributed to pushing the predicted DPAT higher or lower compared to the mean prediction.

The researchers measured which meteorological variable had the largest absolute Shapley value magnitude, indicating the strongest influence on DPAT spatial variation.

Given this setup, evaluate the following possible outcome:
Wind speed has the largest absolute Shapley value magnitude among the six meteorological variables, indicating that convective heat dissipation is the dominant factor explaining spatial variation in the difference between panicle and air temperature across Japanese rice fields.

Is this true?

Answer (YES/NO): YES